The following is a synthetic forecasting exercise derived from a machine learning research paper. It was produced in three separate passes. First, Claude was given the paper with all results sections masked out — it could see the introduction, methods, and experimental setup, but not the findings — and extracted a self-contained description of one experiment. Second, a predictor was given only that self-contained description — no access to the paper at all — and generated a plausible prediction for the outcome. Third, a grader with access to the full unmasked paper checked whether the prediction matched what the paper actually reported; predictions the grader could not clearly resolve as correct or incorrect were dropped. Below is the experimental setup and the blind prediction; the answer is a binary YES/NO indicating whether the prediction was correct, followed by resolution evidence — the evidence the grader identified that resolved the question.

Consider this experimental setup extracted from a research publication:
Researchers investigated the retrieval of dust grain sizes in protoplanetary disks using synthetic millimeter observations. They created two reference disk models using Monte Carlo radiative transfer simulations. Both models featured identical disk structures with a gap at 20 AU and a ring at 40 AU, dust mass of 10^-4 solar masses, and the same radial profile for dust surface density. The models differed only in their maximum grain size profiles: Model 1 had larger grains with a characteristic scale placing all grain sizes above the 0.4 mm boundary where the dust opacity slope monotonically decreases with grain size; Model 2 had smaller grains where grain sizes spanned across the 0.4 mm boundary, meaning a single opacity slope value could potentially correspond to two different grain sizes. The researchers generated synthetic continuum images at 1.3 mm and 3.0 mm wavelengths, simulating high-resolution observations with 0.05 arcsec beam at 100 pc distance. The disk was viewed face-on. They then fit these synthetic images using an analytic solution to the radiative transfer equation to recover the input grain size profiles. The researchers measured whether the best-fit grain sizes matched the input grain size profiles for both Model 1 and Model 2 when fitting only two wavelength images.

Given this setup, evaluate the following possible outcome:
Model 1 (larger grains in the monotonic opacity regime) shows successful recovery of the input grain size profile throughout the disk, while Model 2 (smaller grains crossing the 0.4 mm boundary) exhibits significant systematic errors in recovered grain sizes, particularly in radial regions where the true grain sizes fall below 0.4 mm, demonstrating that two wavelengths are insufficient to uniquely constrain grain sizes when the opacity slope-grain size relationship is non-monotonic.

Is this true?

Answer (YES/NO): NO